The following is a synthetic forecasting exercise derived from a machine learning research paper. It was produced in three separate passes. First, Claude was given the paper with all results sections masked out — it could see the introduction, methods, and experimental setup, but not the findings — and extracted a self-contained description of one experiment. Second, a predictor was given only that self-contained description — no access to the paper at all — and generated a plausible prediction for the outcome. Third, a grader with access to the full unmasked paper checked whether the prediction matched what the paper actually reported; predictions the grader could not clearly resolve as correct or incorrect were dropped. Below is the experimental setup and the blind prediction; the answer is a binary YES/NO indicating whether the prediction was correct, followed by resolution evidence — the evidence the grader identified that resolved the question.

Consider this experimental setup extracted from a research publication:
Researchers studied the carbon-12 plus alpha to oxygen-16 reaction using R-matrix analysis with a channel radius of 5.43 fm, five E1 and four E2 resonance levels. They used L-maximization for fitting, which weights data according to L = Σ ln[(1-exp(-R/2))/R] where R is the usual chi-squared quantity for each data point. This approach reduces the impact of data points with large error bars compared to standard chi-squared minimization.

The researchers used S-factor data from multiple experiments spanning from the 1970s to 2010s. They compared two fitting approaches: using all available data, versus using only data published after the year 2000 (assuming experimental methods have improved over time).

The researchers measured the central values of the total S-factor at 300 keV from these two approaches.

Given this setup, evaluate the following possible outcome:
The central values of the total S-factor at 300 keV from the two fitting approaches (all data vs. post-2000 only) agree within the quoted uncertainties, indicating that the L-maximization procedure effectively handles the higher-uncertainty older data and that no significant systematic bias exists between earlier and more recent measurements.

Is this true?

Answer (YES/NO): NO